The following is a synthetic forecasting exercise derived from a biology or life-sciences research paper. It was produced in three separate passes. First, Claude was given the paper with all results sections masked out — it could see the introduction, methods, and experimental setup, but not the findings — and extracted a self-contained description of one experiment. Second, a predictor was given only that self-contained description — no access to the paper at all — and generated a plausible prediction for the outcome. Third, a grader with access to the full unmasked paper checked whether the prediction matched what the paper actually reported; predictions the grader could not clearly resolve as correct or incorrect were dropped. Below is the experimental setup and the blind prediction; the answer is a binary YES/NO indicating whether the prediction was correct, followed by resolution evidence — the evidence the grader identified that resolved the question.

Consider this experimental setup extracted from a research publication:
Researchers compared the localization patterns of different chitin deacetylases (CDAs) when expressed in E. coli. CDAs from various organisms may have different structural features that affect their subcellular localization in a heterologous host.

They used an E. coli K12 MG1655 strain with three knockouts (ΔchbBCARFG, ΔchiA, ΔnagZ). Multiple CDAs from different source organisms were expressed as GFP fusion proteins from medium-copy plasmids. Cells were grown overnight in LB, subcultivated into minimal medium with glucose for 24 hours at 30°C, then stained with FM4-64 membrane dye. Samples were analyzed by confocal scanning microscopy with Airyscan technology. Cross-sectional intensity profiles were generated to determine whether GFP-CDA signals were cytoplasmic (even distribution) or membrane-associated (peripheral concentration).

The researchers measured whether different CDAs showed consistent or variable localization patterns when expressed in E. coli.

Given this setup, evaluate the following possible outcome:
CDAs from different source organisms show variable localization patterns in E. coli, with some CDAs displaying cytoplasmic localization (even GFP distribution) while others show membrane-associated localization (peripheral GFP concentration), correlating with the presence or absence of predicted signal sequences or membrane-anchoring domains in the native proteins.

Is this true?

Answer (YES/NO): NO